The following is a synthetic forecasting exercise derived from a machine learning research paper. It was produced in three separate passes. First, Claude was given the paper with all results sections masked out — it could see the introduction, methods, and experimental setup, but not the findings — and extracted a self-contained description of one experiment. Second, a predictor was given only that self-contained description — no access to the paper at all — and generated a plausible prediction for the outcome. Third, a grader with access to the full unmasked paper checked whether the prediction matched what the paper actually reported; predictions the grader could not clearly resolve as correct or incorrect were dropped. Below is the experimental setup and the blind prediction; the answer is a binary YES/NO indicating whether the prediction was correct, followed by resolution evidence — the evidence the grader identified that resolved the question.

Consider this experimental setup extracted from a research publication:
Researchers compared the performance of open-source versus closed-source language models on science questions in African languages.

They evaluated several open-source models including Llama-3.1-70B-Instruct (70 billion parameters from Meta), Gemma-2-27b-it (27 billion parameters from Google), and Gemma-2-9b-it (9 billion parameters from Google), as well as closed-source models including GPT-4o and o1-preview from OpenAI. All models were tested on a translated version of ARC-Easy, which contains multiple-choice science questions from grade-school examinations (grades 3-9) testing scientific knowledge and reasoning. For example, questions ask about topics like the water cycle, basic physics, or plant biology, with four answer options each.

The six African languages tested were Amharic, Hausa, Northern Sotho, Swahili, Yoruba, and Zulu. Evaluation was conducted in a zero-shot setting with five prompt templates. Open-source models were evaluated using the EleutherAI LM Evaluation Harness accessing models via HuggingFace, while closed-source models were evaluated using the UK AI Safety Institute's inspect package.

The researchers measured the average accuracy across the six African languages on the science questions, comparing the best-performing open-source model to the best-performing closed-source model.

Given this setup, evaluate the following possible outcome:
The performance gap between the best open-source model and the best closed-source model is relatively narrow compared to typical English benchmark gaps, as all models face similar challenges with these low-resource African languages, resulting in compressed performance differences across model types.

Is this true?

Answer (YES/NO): NO